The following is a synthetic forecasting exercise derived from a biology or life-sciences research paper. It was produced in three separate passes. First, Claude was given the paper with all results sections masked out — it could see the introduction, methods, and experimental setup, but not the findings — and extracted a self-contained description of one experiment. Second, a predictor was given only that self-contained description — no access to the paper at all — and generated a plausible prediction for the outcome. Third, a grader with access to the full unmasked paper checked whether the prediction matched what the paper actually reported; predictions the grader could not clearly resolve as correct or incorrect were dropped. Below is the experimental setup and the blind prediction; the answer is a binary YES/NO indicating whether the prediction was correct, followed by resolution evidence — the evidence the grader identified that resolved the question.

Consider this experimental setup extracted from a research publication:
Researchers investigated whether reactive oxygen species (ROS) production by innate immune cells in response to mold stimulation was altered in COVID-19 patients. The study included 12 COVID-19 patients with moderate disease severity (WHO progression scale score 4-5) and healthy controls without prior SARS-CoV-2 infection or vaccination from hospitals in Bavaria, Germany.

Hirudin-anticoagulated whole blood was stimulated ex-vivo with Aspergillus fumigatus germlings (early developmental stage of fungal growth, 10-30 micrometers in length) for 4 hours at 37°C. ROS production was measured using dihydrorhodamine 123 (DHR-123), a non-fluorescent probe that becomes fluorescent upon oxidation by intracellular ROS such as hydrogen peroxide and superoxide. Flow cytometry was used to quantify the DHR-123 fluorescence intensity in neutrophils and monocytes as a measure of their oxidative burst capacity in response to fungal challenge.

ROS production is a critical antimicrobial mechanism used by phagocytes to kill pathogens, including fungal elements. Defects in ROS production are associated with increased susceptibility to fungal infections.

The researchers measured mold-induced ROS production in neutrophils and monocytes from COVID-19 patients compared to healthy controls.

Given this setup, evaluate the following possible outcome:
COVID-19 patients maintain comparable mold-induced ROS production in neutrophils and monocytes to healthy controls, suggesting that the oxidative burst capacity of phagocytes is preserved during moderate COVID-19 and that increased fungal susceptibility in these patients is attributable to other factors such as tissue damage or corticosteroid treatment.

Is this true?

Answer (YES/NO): NO